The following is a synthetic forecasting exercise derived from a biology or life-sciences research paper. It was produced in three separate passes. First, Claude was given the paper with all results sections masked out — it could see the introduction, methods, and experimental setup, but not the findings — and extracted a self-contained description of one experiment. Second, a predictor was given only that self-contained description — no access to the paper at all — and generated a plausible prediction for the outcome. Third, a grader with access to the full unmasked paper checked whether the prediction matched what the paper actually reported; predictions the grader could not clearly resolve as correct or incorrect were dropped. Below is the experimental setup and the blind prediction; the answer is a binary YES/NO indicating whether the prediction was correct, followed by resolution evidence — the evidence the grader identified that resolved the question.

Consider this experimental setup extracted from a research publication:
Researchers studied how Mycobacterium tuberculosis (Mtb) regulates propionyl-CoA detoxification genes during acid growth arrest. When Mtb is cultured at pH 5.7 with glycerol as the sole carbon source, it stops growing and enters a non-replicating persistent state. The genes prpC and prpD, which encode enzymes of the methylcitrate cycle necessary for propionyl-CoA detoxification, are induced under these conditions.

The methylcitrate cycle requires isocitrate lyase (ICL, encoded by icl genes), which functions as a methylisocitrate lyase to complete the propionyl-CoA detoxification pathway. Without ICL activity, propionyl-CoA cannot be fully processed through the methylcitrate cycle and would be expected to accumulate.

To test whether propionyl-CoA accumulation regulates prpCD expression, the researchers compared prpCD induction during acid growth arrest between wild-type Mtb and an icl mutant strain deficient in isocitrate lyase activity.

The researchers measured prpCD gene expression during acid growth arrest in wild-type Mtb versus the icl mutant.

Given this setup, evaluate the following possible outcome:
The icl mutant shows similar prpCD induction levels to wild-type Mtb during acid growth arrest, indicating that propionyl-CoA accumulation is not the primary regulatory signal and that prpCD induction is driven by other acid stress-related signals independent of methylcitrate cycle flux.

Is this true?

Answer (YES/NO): NO